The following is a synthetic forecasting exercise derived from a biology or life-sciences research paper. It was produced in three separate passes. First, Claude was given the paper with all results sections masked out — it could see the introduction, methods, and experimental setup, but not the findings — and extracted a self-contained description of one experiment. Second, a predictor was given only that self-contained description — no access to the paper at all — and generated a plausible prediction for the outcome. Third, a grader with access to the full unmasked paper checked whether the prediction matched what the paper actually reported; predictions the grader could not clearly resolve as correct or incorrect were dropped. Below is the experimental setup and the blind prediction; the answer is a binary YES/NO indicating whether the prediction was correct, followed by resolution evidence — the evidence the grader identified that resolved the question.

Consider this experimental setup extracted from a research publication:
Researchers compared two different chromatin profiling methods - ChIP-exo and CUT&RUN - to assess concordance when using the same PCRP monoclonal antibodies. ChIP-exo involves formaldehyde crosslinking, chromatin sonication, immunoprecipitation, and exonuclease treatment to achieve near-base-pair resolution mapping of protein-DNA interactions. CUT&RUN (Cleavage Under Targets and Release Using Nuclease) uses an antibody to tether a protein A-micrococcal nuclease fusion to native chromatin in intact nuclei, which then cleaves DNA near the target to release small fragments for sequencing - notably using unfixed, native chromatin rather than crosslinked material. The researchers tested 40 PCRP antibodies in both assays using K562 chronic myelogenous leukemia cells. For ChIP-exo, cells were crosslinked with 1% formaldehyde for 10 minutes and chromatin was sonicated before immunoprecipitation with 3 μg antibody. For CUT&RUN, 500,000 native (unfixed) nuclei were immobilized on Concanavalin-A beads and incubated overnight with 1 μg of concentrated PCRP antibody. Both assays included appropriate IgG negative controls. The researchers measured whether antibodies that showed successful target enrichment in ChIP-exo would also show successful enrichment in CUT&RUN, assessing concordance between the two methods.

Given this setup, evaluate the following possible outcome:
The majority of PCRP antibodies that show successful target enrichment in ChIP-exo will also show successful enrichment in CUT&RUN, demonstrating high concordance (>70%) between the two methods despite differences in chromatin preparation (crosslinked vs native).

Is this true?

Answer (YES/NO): NO